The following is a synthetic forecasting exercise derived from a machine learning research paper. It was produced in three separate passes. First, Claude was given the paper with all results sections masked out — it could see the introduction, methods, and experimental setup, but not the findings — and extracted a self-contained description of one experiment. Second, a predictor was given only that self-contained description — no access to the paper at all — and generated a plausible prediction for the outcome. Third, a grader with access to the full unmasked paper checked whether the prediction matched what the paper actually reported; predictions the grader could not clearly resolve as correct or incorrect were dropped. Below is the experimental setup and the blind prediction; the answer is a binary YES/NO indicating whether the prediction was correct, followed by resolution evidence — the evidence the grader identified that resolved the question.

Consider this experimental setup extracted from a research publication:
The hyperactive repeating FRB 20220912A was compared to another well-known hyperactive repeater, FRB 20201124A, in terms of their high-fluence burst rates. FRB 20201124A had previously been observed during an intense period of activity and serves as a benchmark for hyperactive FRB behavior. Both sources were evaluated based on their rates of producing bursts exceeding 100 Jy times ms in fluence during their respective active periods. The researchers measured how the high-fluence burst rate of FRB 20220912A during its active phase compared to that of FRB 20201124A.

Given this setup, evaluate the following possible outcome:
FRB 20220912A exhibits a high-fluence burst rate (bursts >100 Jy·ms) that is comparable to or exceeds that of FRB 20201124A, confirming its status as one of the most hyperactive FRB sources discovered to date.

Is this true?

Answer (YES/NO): YES